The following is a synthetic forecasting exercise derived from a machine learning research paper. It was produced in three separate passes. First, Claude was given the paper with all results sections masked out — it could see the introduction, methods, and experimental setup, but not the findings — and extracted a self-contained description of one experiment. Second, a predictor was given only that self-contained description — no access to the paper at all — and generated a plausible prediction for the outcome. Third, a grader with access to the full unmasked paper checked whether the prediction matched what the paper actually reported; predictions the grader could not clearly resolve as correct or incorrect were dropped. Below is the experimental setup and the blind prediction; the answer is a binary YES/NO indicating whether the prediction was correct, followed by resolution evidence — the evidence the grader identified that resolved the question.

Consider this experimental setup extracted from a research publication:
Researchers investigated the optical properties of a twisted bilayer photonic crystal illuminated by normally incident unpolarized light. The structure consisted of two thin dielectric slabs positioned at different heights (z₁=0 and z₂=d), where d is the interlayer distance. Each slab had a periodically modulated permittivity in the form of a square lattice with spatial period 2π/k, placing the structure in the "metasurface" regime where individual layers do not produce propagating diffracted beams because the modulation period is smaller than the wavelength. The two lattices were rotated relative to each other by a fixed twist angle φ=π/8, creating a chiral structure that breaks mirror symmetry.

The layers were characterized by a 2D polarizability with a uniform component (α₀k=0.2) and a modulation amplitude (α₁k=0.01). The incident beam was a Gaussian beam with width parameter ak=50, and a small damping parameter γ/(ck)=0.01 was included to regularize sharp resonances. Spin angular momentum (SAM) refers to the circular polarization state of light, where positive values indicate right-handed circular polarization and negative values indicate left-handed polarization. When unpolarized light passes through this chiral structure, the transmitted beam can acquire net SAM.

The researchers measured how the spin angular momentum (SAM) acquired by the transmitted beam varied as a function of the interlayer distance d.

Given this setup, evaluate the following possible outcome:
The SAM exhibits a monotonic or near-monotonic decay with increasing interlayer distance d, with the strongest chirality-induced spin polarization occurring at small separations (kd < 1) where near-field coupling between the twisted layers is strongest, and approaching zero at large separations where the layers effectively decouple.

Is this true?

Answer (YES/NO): NO